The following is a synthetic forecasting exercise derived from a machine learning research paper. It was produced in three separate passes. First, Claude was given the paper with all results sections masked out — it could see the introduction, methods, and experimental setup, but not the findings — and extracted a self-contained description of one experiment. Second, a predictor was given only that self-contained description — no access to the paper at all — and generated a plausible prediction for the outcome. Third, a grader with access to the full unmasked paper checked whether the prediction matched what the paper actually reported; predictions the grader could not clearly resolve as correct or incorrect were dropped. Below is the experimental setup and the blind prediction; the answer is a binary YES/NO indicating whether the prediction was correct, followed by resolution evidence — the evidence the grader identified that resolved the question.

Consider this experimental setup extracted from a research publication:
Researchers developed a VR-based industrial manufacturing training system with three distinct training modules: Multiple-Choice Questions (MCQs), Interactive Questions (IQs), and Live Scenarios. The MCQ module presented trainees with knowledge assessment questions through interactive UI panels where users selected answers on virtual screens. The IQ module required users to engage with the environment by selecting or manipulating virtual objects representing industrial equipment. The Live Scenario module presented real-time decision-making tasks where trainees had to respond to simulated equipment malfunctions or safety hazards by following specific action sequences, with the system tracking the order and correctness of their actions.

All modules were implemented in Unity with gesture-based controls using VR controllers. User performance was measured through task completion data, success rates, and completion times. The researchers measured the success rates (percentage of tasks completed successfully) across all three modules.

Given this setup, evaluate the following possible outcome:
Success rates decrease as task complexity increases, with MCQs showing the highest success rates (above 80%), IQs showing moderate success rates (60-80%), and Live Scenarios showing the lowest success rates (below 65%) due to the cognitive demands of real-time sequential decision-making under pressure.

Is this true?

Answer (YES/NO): NO